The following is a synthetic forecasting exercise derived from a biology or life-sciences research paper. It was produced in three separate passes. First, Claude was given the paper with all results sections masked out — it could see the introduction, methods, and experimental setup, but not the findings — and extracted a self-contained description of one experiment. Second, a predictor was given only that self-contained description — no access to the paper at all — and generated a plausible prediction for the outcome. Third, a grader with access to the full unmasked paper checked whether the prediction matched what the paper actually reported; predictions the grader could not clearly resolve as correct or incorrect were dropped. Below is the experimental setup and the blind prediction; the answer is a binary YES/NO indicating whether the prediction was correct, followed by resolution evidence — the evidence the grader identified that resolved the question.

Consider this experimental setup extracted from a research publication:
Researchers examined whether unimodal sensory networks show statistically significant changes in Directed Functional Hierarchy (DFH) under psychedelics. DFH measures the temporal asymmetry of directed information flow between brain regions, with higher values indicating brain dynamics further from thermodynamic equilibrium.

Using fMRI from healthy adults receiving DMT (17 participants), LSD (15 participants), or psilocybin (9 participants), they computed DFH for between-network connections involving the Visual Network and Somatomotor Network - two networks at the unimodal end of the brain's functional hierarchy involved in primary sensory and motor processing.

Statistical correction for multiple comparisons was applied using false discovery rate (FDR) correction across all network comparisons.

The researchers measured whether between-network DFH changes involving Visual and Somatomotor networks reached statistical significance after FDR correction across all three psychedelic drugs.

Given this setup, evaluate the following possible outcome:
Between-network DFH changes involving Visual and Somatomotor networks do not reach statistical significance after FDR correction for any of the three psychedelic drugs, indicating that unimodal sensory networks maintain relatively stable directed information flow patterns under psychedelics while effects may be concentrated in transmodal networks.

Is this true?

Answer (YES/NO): YES